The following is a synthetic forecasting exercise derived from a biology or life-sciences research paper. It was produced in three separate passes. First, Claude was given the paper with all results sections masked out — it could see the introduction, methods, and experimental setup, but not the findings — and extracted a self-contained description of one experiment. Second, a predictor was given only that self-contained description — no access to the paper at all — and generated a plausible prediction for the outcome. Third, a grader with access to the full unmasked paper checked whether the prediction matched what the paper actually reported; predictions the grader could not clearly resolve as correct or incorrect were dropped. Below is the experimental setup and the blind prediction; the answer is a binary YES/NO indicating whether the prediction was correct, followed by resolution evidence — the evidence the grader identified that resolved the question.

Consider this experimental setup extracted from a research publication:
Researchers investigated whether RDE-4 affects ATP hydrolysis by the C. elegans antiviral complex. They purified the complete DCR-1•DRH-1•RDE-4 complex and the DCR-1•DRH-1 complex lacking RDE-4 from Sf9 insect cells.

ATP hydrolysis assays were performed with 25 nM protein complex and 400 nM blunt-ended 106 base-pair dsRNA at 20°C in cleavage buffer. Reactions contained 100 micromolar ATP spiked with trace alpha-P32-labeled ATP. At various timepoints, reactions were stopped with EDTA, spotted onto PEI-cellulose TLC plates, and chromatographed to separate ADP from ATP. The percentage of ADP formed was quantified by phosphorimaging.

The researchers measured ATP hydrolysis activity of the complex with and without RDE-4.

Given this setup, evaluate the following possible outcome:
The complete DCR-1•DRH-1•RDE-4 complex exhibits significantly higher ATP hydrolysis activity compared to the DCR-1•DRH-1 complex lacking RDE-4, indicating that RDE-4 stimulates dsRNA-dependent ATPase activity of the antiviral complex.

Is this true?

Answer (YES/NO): YES